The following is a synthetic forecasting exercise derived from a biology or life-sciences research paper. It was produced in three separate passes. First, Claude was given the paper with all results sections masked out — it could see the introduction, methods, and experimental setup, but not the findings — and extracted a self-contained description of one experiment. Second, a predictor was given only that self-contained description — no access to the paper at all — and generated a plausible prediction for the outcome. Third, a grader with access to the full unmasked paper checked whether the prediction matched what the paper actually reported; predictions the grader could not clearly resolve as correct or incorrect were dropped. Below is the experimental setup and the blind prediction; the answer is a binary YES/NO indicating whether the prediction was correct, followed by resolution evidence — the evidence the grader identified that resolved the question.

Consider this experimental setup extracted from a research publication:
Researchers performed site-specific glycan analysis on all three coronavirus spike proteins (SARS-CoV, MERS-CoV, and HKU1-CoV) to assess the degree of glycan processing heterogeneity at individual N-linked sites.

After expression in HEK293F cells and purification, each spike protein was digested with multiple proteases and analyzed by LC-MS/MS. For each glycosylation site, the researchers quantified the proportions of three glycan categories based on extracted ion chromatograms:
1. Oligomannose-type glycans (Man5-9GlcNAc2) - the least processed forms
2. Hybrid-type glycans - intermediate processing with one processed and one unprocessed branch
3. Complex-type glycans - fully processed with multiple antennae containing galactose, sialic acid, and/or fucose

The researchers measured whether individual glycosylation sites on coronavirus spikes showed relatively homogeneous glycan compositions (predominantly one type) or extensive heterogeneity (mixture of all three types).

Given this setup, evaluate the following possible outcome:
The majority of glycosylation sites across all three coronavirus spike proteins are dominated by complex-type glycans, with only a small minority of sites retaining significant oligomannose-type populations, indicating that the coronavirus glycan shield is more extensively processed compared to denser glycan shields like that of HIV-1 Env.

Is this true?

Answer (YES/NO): YES